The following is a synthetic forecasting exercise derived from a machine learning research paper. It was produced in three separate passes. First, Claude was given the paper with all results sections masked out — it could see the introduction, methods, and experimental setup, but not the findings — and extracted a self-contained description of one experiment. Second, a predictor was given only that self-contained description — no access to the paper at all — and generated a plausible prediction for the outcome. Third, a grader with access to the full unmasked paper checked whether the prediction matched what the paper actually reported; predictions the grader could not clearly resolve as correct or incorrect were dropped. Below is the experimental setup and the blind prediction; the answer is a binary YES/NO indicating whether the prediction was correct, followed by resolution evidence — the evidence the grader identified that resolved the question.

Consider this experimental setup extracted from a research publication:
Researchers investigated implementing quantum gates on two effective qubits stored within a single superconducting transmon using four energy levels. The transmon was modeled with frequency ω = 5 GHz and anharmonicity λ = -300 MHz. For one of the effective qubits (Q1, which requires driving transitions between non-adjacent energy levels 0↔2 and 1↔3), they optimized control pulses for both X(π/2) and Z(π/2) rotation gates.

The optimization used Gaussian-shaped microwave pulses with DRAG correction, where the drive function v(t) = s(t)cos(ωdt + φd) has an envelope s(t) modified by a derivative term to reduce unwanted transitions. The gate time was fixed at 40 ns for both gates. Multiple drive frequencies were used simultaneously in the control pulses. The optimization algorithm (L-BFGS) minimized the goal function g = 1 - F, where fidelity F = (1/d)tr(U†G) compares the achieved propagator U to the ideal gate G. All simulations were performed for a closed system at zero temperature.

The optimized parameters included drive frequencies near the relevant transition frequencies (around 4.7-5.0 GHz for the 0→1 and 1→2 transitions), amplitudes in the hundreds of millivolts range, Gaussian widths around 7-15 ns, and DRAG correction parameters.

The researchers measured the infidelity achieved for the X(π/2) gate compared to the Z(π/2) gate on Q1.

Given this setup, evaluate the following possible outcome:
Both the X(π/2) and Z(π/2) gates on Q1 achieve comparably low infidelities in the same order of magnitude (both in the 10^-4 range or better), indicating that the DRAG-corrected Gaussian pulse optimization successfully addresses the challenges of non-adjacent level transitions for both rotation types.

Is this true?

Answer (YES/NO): NO